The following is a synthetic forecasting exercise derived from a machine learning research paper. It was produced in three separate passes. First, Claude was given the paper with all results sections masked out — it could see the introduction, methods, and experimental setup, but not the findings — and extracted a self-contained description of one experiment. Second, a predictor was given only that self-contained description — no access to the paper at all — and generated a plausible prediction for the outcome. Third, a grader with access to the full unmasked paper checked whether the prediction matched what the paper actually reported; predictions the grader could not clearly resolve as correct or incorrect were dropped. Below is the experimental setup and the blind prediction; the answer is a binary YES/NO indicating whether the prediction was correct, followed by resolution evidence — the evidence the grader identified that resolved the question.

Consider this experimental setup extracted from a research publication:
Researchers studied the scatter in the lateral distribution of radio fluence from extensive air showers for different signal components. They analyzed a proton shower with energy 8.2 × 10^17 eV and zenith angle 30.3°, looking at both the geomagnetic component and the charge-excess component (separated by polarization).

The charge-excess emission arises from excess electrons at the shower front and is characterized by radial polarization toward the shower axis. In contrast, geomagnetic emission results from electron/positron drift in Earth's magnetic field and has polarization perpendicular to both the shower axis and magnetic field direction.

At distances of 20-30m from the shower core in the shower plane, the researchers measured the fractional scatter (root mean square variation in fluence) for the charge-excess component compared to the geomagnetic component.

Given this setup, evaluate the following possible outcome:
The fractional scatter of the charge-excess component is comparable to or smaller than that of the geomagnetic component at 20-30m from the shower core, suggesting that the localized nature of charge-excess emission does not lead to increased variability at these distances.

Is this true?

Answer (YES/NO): NO